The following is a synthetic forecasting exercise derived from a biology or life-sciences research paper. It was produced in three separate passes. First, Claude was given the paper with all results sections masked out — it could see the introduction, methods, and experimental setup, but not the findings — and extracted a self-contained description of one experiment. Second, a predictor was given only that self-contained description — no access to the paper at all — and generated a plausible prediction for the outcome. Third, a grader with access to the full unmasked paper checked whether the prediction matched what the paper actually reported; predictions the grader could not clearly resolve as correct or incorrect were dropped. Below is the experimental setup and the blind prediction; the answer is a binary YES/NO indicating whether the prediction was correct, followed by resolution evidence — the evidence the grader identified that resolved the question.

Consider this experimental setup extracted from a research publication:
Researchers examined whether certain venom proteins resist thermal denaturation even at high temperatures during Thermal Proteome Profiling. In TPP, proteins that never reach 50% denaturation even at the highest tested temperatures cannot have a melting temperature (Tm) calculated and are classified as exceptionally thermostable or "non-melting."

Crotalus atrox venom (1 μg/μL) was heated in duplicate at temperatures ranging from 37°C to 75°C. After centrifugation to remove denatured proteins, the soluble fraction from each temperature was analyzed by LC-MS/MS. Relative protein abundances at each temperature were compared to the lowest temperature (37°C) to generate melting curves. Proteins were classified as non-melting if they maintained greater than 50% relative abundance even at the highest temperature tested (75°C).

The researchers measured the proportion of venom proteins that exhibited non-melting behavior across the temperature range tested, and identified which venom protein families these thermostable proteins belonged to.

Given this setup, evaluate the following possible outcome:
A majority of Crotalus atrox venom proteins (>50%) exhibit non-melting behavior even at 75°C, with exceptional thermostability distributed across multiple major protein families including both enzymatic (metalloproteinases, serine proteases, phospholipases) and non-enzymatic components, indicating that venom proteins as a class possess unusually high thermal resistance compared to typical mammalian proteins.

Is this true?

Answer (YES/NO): NO